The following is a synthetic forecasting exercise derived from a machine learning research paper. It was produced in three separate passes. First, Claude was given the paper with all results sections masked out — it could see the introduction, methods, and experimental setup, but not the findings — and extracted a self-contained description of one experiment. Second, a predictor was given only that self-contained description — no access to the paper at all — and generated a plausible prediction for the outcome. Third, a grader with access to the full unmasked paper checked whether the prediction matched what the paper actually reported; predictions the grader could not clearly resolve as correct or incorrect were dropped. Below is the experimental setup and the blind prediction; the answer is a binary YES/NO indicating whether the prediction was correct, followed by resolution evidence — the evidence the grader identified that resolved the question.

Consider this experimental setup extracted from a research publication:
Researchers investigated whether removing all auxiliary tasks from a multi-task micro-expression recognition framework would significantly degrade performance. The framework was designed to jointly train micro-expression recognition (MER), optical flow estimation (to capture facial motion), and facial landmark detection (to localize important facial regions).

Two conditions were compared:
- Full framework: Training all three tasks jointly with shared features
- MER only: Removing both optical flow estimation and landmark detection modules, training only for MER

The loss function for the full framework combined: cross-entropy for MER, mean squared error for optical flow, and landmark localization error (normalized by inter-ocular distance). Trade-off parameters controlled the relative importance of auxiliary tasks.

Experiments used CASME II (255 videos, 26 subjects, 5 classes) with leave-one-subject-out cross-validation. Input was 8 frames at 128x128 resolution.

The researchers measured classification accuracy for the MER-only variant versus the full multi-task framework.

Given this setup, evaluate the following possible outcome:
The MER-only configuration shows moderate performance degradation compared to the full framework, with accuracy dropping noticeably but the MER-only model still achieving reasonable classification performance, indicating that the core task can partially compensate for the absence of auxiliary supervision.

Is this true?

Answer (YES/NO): NO